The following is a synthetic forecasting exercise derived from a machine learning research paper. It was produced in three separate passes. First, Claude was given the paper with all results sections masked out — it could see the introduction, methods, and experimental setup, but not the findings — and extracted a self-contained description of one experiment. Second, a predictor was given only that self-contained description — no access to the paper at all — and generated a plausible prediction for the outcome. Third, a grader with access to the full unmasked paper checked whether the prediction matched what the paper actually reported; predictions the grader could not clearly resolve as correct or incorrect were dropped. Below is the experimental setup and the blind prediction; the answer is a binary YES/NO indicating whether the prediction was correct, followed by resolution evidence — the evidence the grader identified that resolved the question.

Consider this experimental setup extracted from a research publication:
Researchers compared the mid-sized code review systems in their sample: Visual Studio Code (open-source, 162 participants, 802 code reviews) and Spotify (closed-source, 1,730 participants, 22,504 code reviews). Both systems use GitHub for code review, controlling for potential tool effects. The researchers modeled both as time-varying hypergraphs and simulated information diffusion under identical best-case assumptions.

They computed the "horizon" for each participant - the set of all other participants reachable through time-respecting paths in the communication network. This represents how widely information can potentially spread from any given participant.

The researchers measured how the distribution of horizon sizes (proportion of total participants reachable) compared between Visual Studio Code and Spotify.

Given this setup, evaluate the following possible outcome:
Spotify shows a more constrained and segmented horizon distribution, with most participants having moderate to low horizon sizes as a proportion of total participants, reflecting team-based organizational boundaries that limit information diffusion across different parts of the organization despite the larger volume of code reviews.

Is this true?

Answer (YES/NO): NO